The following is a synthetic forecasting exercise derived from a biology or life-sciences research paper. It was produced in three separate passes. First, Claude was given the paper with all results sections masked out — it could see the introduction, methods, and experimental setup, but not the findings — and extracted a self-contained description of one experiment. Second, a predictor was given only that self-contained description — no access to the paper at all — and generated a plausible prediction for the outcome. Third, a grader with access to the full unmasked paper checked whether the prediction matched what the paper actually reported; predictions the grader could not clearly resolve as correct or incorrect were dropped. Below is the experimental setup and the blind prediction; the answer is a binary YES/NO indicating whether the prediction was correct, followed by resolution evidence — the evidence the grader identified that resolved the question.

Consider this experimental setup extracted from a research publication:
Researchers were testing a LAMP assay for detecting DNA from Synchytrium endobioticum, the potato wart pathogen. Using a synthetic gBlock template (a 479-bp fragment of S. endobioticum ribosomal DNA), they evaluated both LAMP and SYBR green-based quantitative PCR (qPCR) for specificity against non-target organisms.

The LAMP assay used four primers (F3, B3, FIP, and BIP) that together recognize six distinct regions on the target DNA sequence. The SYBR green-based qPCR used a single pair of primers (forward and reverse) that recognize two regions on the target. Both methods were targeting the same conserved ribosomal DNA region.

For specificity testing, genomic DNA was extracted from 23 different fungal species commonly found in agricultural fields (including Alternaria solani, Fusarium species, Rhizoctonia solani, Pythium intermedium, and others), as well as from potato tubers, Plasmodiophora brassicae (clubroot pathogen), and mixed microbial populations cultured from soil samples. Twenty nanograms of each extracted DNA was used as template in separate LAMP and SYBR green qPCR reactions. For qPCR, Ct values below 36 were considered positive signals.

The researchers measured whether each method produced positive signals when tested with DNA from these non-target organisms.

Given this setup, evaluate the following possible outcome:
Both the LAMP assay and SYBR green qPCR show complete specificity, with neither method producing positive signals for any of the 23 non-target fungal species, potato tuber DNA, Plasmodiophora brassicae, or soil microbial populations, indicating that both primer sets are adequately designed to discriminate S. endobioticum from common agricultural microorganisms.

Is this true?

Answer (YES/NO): NO